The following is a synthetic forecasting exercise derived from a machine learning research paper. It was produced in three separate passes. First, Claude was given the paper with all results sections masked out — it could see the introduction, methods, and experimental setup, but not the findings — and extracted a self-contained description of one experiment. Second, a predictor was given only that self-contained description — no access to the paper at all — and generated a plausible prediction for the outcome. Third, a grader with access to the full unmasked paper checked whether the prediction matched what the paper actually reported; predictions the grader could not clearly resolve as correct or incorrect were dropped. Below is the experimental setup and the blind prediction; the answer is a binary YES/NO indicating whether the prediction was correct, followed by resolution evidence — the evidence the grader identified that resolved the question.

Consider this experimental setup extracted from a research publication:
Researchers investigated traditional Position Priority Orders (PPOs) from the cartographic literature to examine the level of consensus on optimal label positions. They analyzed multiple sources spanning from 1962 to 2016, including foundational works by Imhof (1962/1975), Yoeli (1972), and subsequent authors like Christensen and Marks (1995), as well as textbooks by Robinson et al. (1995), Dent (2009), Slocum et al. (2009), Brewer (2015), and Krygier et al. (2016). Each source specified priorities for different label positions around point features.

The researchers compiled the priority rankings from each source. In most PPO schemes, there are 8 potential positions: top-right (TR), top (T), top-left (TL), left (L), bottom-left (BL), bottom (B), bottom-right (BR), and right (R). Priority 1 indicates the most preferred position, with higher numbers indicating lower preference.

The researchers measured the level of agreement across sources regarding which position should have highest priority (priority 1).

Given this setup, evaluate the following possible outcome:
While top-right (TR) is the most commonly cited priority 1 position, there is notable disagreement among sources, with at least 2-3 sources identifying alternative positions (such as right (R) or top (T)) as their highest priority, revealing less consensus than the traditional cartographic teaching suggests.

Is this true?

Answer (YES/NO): NO